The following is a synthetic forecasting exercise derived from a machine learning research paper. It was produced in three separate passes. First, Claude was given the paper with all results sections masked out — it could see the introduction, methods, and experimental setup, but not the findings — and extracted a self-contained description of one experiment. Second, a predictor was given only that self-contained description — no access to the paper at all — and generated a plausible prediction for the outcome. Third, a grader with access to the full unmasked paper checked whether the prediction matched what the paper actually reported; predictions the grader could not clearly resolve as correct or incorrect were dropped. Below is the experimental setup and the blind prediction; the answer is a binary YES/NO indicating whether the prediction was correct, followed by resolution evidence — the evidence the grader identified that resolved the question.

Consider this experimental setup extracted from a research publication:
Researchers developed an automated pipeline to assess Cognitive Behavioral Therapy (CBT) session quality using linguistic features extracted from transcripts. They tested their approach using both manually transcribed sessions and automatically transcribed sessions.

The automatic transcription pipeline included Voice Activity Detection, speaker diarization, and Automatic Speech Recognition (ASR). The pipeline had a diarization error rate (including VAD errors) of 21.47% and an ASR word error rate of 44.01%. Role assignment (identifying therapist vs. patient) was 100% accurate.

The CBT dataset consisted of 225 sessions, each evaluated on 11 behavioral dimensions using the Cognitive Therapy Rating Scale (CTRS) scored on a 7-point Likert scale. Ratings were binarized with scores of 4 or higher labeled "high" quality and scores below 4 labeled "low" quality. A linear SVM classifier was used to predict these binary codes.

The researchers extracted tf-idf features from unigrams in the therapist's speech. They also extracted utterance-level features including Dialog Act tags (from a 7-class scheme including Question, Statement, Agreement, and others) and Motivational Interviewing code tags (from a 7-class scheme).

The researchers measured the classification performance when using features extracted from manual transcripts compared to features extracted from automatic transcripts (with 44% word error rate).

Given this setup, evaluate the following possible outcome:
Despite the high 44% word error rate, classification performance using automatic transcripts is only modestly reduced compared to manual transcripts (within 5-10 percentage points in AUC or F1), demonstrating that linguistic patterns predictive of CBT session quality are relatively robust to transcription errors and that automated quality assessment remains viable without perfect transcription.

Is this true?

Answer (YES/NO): YES